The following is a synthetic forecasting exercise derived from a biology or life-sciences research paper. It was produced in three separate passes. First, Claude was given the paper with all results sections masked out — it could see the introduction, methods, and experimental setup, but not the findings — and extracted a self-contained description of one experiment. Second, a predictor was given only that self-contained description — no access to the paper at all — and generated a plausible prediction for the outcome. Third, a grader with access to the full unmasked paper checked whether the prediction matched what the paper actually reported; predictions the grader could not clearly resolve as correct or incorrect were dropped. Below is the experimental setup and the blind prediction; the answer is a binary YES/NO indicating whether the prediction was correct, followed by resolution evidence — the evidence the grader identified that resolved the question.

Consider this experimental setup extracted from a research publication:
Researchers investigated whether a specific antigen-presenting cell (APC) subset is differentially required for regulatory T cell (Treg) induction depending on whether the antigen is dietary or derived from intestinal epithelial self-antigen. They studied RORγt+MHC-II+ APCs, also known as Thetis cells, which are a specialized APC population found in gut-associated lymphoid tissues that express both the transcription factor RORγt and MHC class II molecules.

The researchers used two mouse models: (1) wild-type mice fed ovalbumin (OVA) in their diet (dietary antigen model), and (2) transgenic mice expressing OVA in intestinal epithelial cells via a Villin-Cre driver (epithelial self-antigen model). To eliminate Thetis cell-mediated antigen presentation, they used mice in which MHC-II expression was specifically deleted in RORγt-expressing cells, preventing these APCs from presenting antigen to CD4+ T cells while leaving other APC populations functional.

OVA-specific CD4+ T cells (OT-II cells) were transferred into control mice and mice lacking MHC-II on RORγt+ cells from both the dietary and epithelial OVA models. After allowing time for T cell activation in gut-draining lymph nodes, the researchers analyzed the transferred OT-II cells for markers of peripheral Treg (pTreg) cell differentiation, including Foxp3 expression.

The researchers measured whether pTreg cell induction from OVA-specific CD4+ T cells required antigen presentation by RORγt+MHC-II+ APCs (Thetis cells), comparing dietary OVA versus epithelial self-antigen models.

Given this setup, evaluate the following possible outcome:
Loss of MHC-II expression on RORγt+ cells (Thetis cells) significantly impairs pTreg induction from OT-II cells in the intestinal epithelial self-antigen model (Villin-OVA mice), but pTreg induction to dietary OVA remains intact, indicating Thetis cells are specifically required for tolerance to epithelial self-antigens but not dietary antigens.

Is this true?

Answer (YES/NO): NO